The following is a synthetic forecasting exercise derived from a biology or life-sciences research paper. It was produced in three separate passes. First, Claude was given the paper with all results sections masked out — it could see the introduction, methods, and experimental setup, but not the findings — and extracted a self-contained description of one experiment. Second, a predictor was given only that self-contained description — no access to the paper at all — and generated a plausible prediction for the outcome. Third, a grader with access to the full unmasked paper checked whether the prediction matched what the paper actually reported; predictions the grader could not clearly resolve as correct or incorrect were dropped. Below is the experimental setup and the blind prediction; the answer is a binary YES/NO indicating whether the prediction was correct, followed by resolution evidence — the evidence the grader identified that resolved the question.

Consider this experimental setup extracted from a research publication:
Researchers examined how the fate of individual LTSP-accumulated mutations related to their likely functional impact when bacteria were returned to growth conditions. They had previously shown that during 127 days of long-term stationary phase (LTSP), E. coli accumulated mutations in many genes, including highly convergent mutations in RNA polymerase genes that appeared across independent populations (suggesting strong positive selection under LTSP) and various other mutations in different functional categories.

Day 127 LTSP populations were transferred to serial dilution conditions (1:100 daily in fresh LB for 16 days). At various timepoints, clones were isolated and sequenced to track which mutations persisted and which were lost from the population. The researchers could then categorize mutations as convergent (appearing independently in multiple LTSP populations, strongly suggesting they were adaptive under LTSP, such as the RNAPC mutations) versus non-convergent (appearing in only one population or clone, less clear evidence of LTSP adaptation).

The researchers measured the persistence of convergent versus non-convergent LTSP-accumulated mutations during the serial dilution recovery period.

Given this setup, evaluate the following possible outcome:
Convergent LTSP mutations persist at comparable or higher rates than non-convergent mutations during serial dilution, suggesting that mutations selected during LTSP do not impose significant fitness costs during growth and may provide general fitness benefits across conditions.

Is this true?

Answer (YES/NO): NO